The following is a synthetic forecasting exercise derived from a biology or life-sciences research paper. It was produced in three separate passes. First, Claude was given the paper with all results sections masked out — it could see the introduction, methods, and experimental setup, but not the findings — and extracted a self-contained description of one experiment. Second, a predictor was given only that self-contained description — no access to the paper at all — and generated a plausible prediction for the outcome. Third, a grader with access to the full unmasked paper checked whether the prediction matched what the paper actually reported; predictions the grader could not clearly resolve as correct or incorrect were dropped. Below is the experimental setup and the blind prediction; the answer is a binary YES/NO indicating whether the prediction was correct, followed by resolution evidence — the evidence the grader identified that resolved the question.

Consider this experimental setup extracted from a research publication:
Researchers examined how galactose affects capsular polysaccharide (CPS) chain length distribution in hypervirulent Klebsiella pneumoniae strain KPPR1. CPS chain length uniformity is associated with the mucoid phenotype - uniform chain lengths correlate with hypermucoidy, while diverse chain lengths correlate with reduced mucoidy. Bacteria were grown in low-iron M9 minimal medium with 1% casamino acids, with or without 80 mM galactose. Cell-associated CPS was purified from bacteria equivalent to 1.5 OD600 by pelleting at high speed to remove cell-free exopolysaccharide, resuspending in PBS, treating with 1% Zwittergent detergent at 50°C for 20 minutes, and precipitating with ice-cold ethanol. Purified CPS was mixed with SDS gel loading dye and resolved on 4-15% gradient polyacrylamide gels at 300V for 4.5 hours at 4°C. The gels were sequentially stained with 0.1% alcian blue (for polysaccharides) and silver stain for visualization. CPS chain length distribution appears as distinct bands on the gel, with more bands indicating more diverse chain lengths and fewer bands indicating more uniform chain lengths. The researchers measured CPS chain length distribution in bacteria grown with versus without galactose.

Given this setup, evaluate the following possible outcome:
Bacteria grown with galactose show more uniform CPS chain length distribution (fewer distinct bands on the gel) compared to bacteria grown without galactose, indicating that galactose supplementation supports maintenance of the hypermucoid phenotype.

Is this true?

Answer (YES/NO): NO